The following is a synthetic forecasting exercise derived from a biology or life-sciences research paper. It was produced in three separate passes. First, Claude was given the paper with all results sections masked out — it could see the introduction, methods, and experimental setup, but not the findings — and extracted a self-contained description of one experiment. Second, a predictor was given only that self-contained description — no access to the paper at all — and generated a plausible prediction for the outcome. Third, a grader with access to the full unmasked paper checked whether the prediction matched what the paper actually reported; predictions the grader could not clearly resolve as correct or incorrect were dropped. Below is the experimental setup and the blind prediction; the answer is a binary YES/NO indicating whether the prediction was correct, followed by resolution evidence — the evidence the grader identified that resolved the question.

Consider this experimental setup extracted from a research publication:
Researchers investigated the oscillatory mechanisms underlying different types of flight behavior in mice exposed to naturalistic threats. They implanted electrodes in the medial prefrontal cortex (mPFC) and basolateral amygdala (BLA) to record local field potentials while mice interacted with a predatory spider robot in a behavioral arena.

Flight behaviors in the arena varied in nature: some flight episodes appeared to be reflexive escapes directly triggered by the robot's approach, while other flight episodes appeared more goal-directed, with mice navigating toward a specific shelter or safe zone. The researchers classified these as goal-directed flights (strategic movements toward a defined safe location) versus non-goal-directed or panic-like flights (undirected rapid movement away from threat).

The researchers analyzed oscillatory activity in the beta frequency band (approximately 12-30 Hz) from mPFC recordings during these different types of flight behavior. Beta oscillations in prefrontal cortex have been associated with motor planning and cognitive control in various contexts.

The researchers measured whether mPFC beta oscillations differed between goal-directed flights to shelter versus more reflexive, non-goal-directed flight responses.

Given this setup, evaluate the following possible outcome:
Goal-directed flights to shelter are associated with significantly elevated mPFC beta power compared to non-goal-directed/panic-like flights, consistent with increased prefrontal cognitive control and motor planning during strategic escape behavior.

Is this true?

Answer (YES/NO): YES